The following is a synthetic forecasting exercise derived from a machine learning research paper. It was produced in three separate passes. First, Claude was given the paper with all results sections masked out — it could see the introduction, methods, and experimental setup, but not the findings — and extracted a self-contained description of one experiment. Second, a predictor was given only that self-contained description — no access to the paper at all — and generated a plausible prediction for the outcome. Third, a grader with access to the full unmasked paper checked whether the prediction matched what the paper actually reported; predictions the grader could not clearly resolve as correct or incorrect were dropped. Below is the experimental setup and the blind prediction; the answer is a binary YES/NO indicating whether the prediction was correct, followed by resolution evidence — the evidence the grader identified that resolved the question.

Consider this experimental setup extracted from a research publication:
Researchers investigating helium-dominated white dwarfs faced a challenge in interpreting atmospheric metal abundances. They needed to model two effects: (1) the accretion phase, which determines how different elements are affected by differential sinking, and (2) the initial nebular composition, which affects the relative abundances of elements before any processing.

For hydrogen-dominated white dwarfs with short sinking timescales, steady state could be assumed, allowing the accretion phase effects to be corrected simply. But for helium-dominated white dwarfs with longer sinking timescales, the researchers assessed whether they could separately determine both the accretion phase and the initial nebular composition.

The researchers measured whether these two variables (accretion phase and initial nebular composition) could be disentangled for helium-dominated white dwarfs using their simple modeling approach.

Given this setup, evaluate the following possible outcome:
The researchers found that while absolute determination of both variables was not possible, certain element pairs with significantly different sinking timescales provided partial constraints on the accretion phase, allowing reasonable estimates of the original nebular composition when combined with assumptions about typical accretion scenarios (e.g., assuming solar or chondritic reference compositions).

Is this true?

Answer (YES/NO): NO